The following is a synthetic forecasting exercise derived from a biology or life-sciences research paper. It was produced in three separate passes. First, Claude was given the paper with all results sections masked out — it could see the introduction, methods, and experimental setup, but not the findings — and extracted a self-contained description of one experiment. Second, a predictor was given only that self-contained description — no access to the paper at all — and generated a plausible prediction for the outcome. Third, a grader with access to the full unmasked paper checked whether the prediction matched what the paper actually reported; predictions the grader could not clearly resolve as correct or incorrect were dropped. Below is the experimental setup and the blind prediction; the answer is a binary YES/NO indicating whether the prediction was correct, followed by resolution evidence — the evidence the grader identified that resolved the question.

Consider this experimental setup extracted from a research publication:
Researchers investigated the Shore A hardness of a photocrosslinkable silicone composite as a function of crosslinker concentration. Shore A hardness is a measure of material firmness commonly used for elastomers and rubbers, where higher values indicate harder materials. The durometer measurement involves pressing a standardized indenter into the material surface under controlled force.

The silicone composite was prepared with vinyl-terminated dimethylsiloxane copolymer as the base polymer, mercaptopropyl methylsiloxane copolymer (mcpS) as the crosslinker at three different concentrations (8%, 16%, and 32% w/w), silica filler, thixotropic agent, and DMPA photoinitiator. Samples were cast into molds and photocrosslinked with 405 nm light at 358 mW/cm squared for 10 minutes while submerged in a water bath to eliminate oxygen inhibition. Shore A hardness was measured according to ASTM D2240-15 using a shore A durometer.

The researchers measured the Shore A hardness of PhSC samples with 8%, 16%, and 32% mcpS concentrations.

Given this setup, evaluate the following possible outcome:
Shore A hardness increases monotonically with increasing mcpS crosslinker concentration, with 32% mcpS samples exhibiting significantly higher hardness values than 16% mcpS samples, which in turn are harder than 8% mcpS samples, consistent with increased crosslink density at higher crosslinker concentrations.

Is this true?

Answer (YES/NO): NO